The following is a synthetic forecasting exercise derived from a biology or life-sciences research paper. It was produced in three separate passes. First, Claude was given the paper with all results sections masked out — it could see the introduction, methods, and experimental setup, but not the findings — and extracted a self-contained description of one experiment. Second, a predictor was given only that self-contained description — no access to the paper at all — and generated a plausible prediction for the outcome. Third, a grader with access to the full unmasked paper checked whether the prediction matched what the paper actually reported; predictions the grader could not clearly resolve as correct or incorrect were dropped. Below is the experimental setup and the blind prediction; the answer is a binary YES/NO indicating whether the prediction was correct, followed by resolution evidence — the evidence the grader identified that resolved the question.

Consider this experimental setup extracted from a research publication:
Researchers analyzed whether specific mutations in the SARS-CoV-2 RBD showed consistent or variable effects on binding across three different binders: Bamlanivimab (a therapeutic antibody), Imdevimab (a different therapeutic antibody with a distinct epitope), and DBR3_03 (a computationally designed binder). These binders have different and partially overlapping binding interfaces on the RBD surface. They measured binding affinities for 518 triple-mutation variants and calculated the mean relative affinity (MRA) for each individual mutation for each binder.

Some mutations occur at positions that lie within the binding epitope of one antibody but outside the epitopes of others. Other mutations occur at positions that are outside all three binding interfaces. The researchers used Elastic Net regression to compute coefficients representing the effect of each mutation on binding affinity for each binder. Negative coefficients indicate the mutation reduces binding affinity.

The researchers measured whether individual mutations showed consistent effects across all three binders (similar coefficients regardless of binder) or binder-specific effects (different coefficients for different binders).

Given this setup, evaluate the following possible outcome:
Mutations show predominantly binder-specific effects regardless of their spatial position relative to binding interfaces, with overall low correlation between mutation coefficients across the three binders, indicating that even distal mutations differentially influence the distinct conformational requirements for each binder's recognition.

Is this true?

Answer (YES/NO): NO